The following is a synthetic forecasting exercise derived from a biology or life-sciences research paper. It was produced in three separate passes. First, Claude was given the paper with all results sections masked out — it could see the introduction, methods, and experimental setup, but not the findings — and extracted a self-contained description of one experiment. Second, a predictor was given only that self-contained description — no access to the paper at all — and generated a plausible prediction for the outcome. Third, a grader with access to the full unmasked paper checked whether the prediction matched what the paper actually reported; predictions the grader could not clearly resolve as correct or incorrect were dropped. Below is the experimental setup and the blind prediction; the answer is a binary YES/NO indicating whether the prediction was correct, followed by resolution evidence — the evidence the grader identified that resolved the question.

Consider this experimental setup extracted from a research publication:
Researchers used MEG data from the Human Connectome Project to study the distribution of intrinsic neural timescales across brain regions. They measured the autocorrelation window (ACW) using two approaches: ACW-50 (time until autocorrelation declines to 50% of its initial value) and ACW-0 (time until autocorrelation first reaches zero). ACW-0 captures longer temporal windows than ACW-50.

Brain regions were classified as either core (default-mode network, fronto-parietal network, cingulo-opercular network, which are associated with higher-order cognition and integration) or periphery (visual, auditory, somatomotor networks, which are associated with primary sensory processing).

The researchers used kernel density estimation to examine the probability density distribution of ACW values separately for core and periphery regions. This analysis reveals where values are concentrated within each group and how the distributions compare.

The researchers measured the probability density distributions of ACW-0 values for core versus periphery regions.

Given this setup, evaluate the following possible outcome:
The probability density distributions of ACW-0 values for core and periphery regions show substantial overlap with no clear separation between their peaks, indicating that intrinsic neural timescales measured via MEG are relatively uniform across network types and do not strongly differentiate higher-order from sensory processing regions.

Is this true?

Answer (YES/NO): NO